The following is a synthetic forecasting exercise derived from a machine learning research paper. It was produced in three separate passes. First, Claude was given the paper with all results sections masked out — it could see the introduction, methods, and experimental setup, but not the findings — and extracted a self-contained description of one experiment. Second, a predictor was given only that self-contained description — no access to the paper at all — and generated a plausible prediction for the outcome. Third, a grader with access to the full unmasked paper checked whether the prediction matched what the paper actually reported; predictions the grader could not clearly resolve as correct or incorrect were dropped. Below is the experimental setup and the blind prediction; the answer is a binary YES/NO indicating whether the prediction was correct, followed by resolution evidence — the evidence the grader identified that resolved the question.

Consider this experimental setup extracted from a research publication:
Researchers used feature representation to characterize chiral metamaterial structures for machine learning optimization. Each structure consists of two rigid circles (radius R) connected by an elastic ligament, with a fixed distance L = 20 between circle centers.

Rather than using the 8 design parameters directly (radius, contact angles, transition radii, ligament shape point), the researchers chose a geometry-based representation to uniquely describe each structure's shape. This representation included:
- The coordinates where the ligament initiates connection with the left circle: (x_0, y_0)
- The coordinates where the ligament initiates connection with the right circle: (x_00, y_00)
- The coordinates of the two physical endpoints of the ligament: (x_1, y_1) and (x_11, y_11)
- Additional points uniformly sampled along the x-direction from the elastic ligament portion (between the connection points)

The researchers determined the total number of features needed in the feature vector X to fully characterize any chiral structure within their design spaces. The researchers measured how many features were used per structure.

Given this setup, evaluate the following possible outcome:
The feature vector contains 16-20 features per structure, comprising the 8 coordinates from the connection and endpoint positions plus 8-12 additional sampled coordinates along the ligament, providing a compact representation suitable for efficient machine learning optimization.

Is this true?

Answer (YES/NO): NO